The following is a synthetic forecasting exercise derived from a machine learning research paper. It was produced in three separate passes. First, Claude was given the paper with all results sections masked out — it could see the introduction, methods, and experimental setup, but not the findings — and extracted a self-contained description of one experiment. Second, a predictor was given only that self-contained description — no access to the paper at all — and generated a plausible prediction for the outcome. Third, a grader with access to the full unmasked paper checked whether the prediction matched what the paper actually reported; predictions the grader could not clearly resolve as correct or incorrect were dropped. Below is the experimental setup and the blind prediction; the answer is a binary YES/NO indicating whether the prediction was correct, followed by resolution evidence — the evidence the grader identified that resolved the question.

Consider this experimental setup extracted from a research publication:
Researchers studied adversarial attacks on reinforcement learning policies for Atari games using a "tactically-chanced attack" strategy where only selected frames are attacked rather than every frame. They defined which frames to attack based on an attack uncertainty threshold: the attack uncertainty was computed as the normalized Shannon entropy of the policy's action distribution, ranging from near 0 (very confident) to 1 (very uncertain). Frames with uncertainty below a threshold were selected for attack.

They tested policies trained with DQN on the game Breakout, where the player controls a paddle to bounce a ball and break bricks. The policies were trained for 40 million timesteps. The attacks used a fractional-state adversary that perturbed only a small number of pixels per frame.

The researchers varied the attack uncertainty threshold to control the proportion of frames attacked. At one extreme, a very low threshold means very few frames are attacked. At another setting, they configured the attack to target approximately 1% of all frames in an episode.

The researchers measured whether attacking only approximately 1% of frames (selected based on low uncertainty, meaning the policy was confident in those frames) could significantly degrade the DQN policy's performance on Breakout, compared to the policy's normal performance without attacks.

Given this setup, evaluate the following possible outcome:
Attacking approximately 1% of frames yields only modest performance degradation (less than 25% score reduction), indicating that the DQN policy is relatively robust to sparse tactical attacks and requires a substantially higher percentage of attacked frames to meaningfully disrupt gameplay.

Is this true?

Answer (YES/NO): NO